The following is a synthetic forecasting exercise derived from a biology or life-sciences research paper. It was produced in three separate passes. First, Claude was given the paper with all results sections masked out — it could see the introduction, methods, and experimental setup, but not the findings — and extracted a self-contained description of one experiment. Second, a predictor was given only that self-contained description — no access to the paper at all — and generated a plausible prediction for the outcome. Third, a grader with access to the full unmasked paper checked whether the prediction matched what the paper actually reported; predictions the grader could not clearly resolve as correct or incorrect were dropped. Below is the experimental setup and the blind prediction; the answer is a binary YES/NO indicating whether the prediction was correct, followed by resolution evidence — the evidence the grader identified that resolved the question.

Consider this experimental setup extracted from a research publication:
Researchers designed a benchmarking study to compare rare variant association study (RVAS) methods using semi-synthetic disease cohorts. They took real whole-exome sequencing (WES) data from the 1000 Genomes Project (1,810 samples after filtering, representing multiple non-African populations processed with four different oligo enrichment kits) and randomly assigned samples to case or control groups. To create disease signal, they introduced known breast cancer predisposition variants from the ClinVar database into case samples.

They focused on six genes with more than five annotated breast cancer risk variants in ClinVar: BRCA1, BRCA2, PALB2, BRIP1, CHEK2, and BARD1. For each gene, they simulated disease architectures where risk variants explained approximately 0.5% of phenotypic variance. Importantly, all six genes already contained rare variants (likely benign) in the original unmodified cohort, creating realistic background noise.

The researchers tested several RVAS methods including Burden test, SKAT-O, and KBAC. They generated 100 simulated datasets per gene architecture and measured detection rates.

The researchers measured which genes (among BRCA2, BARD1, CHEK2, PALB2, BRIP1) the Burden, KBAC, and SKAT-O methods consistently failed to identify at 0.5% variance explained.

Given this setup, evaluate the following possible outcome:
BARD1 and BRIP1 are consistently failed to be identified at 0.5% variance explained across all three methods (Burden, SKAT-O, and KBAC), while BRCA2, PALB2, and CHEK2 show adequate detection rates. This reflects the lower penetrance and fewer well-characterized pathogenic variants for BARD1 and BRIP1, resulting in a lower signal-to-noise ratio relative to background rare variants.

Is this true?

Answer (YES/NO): NO